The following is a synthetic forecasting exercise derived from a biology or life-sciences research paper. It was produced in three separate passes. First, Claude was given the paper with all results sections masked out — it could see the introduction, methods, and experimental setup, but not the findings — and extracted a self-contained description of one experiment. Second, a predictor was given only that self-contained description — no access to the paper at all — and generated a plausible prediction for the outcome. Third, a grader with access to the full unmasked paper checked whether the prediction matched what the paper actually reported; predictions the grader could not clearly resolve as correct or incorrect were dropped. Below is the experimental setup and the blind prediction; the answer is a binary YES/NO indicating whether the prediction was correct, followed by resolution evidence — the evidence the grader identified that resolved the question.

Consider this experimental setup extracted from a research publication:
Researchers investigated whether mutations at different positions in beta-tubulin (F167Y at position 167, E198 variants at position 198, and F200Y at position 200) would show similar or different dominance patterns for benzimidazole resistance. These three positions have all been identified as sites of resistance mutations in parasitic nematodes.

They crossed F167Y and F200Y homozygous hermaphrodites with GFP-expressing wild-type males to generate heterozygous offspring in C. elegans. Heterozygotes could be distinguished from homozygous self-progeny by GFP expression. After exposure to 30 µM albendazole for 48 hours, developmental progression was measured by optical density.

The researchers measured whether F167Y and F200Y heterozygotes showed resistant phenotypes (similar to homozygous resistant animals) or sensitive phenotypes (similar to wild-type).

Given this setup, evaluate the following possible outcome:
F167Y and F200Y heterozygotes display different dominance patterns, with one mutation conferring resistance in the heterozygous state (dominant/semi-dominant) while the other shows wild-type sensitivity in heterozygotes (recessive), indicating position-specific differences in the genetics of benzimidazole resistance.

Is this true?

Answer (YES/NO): NO